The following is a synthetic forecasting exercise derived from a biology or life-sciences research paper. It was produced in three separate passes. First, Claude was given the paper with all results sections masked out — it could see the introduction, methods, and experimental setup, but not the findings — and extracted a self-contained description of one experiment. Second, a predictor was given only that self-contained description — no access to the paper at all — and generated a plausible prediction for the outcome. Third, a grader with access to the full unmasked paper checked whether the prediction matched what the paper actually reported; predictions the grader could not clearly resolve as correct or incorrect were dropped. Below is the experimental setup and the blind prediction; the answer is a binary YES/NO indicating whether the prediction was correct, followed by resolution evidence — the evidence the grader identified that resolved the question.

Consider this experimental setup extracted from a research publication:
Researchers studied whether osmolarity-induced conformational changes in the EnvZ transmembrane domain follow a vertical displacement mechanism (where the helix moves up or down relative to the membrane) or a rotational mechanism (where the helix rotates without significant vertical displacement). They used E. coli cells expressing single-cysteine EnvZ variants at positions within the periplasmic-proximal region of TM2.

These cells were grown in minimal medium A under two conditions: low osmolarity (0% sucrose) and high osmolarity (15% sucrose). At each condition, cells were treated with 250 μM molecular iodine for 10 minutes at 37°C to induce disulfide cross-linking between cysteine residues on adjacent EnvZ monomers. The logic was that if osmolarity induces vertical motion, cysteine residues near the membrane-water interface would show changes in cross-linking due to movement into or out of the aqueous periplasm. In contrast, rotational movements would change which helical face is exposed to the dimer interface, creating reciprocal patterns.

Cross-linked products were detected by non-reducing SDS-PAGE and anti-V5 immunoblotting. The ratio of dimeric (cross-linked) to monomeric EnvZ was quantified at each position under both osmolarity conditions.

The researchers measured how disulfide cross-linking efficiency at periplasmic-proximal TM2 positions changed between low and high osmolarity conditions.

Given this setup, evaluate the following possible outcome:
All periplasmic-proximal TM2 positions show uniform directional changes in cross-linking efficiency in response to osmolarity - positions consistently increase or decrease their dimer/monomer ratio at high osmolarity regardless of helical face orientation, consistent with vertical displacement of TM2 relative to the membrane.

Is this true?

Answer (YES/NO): NO